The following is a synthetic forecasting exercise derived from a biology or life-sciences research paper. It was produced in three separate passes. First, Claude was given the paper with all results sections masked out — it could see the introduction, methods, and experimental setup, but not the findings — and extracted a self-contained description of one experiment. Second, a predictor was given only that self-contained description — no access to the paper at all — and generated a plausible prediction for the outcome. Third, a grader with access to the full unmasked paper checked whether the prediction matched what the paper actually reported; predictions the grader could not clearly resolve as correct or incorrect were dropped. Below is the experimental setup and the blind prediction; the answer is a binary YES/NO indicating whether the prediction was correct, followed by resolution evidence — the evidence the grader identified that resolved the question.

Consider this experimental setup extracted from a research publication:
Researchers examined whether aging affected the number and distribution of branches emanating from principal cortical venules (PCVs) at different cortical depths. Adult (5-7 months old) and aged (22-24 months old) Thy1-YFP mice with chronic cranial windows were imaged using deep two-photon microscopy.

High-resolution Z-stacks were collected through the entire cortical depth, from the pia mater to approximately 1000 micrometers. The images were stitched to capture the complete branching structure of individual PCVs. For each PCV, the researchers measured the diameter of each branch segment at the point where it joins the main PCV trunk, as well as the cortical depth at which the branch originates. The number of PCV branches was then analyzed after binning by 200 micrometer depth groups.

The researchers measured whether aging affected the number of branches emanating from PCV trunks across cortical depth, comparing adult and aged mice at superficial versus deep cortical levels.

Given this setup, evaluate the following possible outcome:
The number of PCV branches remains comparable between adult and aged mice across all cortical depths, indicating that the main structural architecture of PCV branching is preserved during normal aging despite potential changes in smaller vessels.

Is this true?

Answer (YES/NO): YES